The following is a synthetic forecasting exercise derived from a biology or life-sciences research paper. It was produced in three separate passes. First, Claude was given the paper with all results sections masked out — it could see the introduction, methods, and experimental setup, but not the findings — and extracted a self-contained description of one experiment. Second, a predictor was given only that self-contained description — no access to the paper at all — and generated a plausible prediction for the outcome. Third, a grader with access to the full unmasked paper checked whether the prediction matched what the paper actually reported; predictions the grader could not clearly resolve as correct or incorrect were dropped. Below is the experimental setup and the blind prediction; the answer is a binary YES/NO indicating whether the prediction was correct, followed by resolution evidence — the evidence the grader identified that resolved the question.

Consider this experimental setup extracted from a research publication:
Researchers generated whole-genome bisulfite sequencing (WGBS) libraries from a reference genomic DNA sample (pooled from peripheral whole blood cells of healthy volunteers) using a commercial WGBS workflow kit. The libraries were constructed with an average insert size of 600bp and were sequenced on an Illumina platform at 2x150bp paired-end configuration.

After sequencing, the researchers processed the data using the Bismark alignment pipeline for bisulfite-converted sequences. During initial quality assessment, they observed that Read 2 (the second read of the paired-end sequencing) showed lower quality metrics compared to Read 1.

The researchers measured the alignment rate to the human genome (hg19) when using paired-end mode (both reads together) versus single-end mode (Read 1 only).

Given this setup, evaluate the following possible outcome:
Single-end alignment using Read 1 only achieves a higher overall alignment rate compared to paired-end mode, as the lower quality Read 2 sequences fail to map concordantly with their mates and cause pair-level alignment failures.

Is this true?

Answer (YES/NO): YES